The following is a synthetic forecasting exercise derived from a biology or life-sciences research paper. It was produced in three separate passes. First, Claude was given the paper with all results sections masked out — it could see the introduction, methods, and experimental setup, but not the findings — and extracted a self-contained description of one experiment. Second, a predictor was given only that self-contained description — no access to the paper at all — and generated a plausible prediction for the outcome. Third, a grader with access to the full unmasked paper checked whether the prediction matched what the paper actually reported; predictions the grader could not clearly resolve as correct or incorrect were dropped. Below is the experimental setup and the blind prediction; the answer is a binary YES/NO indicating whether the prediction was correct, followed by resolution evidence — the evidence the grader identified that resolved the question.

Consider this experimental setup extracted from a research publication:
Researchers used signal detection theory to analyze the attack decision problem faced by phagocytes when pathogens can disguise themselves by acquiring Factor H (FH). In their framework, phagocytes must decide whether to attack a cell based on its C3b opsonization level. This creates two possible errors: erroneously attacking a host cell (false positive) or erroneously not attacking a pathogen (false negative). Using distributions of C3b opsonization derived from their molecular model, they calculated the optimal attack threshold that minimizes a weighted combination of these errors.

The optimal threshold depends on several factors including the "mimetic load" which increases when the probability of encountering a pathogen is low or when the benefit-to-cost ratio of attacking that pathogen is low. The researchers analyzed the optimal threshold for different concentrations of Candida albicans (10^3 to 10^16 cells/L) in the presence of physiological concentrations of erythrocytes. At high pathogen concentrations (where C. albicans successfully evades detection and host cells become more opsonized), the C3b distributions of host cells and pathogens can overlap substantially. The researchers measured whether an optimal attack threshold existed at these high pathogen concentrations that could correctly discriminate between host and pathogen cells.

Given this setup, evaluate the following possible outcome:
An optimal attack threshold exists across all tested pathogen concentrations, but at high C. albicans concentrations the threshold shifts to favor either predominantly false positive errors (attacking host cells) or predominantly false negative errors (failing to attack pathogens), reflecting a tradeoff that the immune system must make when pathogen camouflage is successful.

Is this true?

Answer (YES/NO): NO